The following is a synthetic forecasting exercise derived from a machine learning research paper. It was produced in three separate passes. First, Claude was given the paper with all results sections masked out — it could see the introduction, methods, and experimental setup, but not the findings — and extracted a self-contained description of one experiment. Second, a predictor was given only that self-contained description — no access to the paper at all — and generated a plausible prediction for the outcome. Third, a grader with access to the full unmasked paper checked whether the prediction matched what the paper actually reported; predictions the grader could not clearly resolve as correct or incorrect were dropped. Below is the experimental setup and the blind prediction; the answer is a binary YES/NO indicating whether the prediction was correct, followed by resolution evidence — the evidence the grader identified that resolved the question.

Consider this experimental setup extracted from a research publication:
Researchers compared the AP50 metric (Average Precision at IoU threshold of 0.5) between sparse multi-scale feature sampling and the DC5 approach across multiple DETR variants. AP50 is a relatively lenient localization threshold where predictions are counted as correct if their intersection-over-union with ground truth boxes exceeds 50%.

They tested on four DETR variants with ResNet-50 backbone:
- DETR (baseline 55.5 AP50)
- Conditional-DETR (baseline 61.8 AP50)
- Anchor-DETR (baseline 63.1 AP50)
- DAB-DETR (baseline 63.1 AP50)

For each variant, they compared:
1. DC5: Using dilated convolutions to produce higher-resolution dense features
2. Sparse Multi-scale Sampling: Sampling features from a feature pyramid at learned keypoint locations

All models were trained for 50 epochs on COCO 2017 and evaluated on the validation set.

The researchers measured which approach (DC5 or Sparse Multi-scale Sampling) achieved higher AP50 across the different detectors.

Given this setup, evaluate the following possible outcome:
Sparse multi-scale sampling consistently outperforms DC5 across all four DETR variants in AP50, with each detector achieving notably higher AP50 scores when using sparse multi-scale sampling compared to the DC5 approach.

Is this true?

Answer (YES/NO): NO